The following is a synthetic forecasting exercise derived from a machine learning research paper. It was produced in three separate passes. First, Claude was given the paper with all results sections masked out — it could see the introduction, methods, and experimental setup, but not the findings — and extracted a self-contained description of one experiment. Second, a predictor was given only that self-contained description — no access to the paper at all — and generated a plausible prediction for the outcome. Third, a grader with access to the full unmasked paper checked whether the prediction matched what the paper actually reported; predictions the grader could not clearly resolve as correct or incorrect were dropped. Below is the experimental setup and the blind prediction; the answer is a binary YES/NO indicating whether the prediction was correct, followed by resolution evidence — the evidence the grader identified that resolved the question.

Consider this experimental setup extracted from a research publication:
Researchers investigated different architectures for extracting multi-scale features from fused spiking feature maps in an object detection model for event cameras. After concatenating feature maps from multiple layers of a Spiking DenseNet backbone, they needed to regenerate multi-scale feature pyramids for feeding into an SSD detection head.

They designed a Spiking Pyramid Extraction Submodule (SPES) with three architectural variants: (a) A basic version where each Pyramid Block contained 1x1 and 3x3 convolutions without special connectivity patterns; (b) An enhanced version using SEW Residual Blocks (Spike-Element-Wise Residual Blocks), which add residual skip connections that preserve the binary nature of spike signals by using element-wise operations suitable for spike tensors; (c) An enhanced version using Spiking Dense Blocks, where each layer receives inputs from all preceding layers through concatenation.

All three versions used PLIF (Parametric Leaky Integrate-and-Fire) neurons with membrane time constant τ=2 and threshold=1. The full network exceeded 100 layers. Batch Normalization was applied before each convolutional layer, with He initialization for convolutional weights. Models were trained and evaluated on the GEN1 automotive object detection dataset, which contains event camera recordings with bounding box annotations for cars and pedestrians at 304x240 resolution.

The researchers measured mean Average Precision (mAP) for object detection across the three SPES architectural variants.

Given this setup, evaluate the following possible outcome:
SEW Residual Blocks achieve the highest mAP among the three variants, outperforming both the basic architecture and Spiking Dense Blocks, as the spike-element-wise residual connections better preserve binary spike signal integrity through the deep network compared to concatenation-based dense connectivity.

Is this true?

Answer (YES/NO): YES